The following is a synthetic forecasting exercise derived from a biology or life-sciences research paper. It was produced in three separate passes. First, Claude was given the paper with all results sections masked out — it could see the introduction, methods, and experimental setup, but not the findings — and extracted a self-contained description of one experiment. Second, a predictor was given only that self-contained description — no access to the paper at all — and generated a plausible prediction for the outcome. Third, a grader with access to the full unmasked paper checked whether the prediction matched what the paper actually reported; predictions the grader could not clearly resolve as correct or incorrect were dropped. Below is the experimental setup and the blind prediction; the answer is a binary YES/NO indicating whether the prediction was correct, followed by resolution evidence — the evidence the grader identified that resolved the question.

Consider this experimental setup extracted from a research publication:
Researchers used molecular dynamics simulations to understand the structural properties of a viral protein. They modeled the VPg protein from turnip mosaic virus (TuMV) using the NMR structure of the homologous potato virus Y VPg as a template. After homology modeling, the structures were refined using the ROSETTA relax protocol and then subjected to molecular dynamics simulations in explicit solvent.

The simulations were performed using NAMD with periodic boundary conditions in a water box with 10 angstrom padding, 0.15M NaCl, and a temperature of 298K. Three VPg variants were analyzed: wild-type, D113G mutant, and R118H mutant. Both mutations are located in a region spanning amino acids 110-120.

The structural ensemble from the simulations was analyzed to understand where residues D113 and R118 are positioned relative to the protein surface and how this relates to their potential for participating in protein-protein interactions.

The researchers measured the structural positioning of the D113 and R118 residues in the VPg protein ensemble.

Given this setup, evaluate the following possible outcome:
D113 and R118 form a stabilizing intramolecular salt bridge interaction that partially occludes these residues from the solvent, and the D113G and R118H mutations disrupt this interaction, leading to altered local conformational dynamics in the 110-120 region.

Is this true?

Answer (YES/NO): NO